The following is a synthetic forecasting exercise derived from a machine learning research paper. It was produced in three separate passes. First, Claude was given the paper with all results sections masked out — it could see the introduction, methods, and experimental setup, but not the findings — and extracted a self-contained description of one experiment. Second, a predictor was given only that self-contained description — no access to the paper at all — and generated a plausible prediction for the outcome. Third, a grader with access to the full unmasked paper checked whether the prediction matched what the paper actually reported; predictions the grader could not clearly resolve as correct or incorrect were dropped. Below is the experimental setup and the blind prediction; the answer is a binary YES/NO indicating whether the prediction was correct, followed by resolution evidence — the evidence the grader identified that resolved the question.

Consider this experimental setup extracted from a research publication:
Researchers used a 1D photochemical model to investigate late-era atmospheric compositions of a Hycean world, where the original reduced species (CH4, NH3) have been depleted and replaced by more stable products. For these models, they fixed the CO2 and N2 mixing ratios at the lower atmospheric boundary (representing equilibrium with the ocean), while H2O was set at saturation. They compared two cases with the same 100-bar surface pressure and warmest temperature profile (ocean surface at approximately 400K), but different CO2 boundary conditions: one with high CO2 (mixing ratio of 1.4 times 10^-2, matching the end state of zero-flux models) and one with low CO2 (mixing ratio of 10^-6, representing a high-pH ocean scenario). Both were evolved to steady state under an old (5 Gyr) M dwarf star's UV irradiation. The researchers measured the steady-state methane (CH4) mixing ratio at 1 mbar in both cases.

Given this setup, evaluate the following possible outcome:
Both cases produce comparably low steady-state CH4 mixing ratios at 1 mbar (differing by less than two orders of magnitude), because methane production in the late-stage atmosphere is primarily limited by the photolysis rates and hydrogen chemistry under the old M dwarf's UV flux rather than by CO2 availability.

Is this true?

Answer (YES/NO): YES